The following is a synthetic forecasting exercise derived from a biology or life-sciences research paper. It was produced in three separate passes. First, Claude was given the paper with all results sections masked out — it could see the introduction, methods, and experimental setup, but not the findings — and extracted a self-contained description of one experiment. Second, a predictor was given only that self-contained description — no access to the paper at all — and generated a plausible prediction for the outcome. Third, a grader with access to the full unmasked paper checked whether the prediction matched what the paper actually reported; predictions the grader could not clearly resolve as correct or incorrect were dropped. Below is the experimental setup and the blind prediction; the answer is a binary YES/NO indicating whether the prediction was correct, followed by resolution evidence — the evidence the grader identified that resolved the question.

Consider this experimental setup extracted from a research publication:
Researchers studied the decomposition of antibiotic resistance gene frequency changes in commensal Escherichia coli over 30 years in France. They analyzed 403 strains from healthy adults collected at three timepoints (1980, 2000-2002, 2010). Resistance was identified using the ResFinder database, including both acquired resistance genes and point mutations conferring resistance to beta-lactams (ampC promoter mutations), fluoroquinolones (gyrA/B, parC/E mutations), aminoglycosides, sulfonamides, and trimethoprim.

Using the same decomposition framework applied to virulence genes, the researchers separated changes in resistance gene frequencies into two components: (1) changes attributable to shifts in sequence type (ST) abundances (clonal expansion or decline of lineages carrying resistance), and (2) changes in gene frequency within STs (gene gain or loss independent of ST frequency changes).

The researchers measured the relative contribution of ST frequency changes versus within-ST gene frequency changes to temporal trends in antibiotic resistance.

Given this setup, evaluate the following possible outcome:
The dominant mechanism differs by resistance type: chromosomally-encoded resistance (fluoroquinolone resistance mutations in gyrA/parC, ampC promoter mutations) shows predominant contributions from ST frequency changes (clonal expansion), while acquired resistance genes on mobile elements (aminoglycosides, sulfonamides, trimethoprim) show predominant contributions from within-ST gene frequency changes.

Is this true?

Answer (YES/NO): NO